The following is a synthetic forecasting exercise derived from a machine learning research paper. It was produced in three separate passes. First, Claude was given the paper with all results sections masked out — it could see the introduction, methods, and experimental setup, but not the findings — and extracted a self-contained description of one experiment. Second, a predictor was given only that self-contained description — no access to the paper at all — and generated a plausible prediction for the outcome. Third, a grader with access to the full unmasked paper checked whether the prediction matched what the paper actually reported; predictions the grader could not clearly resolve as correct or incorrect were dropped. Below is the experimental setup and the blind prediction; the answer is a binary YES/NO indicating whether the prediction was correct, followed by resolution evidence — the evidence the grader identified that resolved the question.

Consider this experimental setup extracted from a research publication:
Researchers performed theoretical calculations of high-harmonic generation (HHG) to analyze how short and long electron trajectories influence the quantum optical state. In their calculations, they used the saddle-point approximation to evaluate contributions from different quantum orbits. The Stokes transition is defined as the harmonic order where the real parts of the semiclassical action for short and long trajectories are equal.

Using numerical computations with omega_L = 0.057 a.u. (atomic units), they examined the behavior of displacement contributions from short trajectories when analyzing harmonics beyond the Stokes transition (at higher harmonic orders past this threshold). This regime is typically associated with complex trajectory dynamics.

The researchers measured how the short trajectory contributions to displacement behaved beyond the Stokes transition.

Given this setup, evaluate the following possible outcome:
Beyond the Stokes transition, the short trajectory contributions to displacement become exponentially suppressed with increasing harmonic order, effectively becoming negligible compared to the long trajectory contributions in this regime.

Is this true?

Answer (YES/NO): NO